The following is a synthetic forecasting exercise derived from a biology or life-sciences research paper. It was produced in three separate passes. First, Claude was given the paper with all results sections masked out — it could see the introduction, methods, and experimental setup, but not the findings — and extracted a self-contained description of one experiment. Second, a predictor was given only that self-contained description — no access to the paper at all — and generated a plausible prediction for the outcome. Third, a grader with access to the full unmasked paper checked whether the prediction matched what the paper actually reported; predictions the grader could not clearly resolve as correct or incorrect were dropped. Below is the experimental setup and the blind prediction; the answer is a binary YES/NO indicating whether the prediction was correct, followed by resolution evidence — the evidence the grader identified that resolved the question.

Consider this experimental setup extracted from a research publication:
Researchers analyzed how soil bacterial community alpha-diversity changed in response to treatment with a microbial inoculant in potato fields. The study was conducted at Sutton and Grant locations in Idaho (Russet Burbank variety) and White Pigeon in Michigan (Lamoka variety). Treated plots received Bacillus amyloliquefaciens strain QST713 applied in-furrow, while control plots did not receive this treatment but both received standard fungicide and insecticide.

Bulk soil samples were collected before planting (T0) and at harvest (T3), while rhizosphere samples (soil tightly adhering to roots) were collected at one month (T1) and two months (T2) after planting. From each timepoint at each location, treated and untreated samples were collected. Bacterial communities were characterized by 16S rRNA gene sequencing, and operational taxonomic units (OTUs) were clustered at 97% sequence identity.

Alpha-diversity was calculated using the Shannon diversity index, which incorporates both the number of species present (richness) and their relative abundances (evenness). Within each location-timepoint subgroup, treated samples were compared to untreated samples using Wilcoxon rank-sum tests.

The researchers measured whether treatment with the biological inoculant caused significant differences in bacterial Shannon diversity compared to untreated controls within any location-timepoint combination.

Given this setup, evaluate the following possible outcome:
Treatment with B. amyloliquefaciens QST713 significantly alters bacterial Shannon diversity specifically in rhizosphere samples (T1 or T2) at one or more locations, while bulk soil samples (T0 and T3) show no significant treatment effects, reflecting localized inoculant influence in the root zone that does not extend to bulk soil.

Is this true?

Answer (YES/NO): YES